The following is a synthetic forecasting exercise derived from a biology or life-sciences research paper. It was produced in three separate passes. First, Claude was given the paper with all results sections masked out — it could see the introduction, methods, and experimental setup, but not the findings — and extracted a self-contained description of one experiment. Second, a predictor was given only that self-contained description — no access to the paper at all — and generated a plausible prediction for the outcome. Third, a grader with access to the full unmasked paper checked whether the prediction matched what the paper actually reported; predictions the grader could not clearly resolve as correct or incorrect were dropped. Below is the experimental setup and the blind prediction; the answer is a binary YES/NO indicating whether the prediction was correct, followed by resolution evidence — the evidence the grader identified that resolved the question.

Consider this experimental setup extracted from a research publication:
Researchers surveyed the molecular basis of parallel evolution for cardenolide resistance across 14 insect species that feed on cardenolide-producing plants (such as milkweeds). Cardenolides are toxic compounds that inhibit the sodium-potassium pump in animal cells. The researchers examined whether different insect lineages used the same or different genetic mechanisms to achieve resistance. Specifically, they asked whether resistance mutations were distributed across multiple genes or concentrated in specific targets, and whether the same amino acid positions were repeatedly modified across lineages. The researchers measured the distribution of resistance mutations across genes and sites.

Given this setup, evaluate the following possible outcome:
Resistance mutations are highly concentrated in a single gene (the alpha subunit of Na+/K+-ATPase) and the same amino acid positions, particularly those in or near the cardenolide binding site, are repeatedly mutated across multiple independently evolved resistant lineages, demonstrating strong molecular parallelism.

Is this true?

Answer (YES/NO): YES